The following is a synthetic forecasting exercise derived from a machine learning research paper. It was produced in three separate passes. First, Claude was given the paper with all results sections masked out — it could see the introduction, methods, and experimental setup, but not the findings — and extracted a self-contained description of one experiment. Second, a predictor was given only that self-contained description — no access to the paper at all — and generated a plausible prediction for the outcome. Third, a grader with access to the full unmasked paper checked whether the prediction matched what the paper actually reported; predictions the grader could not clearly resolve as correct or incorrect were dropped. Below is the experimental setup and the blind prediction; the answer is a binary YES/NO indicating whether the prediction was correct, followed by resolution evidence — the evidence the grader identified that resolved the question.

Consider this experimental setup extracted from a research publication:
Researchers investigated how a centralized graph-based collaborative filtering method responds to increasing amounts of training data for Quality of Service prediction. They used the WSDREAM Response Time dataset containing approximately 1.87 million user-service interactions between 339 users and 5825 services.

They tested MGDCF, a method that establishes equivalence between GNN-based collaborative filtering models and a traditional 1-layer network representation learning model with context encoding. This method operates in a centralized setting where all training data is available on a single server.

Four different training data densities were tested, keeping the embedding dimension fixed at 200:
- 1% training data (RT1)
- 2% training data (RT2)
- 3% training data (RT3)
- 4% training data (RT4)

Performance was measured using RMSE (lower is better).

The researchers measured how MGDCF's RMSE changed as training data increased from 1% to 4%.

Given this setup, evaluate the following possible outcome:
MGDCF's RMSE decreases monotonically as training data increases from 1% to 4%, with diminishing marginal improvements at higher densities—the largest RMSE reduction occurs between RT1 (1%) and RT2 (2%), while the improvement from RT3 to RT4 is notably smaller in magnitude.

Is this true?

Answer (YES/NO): YES